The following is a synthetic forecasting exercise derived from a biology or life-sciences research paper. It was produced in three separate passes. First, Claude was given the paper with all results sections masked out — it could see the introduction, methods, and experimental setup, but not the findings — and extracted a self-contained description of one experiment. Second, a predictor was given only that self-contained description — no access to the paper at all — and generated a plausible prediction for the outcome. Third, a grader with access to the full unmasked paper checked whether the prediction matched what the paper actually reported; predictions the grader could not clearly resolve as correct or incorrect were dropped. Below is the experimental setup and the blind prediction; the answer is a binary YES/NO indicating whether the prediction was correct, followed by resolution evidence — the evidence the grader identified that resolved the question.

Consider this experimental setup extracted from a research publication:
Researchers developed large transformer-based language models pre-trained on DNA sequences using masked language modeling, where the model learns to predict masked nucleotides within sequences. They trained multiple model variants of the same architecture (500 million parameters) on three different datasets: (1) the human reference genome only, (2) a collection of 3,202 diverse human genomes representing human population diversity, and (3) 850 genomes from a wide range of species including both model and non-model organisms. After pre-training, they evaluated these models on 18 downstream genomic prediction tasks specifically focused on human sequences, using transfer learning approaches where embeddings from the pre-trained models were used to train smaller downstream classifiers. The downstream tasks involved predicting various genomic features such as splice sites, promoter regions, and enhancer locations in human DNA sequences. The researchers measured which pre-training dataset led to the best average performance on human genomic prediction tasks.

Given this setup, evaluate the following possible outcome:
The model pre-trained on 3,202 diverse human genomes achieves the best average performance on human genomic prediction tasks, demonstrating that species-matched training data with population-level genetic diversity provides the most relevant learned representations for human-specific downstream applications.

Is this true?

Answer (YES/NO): NO